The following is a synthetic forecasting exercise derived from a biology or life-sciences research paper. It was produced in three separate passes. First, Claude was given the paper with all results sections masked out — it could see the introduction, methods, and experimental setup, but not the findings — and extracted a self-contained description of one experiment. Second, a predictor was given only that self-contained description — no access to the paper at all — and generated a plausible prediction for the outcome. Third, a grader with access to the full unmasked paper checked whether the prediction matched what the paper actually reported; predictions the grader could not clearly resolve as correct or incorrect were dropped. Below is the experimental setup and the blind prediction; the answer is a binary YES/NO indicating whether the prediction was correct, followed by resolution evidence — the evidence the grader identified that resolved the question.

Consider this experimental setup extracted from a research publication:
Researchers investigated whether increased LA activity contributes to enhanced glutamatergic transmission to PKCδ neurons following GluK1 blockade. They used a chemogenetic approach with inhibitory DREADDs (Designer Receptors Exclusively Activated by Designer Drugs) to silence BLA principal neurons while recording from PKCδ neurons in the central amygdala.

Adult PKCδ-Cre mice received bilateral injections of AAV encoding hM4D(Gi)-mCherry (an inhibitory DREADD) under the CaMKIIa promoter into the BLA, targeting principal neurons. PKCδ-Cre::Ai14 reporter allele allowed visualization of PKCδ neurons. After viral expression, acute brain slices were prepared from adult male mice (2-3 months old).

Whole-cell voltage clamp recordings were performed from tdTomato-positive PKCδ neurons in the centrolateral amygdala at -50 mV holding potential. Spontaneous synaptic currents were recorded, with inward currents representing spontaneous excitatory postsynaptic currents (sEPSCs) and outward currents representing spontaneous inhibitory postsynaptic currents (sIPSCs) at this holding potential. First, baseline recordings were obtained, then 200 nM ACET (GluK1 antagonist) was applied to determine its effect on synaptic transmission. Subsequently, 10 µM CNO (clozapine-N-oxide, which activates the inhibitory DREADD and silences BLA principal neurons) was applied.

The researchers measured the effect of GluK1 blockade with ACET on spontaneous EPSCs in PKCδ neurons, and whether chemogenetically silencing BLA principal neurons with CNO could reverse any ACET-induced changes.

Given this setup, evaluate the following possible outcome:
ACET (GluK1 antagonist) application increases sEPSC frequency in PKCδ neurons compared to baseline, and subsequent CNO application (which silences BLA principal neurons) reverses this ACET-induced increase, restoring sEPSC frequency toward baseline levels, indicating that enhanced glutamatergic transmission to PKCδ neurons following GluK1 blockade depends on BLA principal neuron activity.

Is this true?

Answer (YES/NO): NO